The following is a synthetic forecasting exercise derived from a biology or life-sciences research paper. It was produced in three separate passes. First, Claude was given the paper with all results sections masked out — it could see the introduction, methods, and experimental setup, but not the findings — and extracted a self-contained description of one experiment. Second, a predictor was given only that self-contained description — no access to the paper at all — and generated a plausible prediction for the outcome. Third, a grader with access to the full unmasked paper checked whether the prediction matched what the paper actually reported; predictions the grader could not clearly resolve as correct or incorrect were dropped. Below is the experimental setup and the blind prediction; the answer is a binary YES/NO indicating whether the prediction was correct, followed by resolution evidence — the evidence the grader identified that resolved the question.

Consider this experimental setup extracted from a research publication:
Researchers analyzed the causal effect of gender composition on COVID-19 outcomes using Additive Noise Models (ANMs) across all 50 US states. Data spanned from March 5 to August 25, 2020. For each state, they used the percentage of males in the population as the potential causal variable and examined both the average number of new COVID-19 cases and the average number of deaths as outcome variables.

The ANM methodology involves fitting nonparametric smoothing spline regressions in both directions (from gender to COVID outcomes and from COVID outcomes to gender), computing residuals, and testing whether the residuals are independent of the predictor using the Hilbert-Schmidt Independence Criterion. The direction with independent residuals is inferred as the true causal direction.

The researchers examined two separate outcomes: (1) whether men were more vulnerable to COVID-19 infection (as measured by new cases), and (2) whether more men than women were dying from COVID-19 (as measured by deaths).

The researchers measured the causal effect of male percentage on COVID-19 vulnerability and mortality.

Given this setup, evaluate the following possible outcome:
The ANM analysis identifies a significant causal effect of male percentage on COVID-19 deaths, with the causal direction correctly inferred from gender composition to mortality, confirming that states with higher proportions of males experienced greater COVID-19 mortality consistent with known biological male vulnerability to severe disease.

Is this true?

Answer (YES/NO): NO